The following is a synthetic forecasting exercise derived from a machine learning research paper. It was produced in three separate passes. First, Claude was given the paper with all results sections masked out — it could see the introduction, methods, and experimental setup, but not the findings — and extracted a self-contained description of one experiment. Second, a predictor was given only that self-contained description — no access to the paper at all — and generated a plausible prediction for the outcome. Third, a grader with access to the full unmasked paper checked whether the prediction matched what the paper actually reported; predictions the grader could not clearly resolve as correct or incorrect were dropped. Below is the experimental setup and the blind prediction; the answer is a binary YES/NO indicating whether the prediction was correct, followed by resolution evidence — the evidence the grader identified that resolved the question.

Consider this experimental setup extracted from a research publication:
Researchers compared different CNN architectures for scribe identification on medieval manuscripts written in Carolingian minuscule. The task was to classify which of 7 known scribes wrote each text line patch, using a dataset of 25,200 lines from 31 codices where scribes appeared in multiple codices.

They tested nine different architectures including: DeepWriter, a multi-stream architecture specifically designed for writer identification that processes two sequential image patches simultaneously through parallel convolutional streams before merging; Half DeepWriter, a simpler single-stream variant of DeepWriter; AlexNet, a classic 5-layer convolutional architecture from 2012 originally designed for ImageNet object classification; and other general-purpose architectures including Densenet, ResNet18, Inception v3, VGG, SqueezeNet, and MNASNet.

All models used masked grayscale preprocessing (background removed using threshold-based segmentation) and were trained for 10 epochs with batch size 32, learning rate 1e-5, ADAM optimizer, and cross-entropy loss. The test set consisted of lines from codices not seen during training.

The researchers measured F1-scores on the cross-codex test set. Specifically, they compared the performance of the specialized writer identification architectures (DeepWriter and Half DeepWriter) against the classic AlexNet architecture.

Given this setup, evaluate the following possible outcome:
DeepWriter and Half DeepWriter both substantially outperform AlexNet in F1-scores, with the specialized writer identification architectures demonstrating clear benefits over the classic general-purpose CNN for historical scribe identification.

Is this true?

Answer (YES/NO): NO